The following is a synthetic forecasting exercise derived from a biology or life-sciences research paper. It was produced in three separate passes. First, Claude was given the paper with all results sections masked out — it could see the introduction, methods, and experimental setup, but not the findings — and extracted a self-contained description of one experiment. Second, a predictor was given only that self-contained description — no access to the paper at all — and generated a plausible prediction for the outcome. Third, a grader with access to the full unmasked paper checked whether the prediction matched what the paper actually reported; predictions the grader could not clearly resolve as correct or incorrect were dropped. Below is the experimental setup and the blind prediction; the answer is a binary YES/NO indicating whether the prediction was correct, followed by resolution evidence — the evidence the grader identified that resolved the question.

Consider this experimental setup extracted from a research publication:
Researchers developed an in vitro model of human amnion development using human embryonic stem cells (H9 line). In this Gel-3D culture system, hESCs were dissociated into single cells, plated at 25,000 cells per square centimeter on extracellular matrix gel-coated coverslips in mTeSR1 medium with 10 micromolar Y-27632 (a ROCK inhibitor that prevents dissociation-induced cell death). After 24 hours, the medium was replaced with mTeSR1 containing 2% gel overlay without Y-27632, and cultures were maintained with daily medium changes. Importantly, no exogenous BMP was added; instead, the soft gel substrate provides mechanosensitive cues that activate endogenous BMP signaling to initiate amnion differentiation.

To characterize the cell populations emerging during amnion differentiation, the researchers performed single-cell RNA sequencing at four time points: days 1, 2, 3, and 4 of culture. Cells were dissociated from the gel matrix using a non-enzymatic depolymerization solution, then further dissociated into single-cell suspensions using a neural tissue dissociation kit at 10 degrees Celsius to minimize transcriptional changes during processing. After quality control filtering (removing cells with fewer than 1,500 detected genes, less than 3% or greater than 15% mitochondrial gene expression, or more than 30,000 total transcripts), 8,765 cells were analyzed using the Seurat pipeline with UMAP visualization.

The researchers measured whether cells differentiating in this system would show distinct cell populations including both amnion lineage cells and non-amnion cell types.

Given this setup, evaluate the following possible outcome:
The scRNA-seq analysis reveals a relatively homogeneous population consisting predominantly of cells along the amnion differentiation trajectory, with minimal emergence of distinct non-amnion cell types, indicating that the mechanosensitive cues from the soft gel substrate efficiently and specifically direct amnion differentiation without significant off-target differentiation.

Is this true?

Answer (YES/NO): NO